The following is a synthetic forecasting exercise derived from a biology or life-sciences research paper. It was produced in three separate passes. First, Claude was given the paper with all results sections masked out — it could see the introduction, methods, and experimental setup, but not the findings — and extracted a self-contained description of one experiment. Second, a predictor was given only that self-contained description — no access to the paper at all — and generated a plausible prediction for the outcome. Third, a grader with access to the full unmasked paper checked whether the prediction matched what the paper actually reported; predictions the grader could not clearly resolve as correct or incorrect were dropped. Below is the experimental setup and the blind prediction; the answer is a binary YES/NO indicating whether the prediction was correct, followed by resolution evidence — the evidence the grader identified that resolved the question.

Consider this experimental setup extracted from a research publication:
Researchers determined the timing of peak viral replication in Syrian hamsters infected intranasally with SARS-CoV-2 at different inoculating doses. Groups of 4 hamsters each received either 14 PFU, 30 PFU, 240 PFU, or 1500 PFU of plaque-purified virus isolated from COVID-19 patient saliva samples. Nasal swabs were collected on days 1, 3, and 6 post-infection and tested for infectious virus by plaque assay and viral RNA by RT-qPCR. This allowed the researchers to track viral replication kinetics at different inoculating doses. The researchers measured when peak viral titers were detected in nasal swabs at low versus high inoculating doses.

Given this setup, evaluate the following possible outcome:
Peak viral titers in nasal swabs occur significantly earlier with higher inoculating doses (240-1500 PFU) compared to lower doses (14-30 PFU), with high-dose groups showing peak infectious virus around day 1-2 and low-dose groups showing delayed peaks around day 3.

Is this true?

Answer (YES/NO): YES